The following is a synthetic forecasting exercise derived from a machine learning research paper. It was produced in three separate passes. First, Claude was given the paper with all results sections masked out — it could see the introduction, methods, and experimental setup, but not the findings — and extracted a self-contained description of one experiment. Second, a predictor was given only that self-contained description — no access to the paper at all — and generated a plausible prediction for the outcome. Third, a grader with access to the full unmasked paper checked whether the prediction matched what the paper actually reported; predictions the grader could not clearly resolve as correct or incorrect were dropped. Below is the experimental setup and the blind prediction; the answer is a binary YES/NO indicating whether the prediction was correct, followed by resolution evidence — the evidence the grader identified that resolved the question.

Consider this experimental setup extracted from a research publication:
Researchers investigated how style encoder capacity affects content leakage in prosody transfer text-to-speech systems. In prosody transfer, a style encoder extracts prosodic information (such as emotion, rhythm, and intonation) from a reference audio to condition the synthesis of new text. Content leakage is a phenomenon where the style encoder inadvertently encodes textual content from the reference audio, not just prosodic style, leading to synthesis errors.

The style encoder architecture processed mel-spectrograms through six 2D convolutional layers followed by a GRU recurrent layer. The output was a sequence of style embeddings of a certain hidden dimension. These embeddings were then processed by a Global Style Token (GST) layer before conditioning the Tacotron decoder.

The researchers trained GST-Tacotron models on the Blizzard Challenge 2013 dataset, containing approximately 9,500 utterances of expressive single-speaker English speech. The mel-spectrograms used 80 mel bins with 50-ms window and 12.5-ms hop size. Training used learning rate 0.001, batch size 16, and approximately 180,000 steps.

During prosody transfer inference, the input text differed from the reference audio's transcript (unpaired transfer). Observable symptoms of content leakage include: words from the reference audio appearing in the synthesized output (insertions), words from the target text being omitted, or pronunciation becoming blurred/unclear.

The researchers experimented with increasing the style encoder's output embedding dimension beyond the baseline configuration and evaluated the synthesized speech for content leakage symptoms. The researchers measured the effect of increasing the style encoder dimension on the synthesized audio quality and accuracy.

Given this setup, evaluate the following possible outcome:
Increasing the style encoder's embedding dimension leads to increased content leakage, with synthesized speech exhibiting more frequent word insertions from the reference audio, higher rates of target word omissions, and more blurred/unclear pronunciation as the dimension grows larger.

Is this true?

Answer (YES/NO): YES